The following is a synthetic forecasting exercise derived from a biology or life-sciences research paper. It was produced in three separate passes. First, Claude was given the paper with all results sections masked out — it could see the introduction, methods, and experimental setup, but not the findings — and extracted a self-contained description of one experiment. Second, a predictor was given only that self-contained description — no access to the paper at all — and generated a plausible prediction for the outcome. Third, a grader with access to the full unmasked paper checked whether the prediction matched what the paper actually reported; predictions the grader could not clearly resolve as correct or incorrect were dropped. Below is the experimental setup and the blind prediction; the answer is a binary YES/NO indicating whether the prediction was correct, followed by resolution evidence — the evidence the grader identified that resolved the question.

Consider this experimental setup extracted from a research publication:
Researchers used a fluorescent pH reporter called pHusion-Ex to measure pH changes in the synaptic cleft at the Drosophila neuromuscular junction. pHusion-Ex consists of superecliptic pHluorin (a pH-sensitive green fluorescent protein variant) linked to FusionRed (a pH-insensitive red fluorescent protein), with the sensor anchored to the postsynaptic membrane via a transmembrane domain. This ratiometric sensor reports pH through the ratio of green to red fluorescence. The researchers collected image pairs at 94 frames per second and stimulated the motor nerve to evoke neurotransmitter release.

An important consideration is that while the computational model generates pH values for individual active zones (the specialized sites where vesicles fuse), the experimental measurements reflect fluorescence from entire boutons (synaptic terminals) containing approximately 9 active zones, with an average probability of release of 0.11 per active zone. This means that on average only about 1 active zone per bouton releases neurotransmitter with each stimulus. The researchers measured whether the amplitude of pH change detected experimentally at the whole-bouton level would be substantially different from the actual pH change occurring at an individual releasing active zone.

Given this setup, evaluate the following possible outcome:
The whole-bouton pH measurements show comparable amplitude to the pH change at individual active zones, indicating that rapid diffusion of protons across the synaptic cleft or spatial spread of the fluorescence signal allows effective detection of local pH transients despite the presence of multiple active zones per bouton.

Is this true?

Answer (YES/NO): NO